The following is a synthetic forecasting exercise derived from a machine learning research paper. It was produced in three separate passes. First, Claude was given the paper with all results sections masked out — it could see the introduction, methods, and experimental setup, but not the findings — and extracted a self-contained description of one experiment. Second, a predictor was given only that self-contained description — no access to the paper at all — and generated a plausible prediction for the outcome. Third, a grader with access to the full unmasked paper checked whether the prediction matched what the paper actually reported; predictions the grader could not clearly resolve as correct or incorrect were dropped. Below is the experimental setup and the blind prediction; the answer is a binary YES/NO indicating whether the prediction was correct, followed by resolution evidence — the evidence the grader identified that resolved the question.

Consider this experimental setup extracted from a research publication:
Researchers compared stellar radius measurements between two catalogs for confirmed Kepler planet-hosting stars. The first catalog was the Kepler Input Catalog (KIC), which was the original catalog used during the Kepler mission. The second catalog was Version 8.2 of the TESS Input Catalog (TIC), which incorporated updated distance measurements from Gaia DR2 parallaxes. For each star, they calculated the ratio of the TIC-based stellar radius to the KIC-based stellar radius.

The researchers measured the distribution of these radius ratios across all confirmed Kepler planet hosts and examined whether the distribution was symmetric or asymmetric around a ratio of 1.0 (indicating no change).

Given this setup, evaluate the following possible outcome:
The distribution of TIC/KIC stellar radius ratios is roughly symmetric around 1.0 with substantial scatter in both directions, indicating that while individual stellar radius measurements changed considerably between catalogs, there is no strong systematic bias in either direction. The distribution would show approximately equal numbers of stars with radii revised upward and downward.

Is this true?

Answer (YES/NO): NO